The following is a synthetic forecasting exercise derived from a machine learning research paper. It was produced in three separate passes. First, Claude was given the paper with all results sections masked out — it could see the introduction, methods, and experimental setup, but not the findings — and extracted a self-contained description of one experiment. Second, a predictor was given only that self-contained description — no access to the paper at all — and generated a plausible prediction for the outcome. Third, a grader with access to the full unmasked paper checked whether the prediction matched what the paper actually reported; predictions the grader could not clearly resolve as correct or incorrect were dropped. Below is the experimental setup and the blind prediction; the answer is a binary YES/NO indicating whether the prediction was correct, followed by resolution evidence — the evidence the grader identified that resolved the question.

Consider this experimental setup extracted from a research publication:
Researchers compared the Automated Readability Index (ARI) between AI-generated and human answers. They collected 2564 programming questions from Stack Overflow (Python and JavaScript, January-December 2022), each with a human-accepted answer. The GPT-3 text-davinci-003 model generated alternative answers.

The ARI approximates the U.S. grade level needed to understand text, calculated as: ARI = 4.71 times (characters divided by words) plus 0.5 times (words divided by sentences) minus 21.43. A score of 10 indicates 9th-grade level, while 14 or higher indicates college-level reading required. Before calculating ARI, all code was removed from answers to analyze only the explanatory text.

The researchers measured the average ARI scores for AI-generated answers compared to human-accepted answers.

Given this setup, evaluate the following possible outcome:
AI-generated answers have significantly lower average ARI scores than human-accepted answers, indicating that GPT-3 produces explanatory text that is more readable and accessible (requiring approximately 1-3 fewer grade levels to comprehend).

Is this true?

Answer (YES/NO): NO